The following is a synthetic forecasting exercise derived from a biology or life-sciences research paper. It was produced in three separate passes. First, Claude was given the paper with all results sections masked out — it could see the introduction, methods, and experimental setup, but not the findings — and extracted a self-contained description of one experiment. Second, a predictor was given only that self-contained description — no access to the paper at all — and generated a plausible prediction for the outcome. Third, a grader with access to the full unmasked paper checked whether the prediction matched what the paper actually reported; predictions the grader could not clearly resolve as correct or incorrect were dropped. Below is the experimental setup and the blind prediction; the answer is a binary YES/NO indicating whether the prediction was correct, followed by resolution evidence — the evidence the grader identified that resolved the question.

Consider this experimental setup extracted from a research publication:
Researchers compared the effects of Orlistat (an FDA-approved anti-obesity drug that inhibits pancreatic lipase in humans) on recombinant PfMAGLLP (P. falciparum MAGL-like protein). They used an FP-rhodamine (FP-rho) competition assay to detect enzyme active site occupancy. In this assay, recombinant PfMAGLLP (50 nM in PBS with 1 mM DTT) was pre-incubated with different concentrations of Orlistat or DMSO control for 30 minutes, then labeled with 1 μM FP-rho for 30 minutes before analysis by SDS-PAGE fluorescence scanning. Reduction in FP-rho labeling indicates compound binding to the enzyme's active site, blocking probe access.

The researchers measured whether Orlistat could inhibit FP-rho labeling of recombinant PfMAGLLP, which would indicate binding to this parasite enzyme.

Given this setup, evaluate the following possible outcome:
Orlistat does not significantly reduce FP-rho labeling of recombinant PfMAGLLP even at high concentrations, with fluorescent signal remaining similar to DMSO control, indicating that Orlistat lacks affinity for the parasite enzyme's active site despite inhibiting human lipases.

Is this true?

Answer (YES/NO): NO